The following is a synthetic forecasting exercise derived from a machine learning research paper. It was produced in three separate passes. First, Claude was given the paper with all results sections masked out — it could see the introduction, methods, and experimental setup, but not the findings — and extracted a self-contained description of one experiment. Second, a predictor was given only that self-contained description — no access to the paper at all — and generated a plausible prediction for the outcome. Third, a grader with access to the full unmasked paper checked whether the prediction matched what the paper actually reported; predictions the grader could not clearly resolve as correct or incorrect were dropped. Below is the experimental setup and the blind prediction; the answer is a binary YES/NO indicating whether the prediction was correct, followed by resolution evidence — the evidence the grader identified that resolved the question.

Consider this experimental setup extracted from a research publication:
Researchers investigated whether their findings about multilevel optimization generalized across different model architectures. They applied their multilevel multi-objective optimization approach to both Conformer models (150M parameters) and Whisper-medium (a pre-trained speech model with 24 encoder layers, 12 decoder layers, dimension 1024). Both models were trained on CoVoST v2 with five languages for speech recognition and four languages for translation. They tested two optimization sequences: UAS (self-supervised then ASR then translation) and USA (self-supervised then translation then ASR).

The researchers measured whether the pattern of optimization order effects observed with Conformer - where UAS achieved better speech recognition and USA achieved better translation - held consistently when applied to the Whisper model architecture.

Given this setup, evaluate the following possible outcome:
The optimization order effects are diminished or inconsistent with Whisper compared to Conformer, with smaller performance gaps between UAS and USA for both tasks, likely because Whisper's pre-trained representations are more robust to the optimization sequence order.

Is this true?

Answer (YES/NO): NO